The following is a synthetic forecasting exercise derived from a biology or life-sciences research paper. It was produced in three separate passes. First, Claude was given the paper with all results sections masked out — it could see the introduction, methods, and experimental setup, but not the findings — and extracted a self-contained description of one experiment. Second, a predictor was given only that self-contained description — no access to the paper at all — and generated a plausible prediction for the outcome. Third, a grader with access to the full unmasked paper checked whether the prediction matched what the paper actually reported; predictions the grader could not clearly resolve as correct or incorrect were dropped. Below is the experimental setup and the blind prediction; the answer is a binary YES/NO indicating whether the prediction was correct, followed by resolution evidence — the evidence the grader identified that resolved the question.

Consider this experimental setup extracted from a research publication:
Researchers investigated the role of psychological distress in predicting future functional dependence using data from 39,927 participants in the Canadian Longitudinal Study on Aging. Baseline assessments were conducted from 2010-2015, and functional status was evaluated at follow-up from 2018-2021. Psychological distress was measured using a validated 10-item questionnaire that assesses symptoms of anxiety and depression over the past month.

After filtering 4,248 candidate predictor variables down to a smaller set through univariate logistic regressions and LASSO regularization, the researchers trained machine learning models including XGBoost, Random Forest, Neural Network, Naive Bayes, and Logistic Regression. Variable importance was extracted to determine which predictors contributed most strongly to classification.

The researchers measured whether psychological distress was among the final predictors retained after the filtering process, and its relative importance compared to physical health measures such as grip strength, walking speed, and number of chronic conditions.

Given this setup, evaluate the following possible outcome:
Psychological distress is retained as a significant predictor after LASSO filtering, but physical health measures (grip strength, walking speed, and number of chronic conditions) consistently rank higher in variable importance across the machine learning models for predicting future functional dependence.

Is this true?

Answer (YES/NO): NO